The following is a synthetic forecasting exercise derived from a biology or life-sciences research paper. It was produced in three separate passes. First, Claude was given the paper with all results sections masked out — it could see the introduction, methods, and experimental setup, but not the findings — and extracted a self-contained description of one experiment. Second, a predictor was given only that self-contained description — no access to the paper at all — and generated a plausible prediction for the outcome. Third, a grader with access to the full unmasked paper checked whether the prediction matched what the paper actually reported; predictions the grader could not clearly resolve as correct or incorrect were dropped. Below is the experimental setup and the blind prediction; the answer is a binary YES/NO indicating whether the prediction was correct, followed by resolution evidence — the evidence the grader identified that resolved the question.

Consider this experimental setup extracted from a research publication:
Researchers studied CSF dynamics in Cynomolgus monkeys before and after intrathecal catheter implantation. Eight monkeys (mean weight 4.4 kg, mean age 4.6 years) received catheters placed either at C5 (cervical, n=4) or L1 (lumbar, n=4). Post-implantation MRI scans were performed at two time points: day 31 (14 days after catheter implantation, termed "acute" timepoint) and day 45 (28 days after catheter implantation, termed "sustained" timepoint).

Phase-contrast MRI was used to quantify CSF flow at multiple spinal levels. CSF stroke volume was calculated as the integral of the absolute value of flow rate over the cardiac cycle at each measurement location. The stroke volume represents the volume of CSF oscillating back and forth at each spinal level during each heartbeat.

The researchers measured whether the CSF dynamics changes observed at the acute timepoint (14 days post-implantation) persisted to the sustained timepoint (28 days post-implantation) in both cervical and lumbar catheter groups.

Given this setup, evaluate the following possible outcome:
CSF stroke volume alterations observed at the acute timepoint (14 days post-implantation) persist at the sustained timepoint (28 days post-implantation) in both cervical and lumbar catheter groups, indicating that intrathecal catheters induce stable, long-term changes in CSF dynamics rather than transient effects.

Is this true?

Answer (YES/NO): YES